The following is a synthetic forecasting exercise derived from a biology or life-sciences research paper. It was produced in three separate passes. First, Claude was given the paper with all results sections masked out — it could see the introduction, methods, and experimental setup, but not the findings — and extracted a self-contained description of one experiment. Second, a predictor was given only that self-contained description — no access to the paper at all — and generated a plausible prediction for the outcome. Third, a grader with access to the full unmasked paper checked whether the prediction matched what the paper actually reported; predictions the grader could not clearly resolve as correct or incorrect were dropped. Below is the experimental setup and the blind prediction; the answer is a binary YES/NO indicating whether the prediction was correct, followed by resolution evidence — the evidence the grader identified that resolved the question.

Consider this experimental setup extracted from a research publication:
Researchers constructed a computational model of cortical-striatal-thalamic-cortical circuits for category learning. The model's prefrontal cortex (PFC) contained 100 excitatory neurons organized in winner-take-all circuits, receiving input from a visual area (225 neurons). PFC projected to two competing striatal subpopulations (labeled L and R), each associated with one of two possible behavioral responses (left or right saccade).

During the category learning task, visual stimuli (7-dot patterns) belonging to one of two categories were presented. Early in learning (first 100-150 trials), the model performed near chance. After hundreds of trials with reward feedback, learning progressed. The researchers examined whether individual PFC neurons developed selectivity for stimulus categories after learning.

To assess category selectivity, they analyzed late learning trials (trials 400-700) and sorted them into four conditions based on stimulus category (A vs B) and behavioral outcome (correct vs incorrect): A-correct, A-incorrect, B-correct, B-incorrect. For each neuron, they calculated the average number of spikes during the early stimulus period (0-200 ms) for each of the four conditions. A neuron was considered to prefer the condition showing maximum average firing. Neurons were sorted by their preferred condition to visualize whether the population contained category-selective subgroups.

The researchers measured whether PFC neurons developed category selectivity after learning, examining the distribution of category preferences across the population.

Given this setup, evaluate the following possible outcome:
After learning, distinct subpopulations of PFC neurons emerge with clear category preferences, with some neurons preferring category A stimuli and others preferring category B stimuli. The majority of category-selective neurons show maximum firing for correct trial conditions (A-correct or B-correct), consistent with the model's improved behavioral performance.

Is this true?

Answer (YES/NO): YES